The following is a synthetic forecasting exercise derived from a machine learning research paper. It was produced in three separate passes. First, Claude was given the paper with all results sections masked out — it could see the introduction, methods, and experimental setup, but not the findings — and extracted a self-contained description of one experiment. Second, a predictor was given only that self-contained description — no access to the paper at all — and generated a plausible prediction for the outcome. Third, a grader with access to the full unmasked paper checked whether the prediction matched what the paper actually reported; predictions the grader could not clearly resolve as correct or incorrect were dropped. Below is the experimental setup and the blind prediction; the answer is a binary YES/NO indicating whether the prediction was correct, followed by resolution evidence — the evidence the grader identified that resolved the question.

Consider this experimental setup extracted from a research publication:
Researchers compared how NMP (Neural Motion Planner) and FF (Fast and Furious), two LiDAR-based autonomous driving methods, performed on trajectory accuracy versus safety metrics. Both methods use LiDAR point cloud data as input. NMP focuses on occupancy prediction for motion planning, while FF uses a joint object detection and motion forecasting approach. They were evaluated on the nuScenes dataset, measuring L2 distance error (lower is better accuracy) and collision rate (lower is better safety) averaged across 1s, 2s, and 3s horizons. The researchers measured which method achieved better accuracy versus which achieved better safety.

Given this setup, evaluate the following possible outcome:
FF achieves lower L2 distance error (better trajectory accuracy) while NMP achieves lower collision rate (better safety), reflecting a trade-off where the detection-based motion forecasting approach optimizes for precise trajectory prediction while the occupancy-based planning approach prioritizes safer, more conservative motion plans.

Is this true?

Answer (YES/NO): YES